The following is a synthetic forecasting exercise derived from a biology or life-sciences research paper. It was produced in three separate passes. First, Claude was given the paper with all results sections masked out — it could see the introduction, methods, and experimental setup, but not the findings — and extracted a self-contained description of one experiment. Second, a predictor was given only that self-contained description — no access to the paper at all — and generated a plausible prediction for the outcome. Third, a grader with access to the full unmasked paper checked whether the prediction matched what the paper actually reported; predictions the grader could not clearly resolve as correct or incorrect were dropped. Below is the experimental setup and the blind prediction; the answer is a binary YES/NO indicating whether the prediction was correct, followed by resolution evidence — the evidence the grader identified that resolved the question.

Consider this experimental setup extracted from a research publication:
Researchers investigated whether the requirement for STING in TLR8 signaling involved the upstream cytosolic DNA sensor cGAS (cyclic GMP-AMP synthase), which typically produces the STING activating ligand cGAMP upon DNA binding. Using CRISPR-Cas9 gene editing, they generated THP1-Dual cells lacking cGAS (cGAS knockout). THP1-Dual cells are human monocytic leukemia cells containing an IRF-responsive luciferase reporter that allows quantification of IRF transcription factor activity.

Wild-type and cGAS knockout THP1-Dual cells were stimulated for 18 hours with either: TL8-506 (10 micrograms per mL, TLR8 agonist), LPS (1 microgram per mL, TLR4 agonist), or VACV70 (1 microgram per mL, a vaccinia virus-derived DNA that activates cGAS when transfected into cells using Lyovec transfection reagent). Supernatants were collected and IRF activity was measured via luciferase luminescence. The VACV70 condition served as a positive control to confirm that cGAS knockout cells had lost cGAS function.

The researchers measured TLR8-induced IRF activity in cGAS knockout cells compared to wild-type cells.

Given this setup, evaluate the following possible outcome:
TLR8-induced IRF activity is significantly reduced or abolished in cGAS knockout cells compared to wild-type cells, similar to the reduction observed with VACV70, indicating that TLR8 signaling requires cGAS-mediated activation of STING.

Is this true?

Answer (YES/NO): NO